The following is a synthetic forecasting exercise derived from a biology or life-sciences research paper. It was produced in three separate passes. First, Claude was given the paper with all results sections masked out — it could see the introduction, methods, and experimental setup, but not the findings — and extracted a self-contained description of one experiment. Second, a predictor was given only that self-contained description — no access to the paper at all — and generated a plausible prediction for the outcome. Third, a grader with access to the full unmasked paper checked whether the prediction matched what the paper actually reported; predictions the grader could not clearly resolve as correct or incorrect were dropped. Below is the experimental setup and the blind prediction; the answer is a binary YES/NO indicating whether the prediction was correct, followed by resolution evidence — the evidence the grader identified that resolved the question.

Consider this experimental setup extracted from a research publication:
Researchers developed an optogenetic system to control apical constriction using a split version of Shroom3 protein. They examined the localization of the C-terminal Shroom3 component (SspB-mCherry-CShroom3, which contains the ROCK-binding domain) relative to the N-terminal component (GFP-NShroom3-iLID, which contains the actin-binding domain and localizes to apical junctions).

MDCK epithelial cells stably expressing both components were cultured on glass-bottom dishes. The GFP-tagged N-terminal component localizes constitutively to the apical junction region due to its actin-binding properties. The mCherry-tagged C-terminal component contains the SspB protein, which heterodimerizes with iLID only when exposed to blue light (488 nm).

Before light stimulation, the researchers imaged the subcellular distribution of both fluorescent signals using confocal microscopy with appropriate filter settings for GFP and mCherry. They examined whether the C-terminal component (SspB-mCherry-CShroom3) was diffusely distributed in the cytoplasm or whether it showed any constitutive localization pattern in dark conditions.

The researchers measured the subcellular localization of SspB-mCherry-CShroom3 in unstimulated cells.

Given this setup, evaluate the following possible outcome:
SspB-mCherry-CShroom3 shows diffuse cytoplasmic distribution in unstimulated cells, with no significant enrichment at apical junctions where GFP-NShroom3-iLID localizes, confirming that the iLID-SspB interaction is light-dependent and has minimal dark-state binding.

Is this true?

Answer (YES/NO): YES